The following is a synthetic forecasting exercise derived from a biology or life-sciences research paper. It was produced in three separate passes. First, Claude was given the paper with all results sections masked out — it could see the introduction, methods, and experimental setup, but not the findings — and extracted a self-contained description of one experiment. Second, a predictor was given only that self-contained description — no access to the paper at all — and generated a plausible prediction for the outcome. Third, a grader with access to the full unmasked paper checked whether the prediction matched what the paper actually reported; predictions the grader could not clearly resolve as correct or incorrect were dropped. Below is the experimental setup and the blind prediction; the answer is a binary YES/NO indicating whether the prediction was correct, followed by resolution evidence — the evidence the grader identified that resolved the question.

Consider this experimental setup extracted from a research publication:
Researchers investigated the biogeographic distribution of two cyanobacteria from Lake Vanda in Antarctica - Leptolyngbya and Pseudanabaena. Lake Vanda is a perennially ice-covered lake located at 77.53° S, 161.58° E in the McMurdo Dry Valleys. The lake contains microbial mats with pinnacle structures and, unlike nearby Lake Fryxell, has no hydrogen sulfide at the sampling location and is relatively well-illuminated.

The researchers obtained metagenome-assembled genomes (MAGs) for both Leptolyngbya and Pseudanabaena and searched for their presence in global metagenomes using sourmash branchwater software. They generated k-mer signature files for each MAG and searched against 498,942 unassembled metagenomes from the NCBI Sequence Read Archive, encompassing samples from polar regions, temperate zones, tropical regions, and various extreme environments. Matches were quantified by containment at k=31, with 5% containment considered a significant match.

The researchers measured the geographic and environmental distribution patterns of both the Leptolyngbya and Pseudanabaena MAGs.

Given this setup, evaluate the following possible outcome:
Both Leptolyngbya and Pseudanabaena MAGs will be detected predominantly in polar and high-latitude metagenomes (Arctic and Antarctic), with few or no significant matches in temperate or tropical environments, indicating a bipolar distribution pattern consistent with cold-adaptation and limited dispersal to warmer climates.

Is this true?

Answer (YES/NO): YES